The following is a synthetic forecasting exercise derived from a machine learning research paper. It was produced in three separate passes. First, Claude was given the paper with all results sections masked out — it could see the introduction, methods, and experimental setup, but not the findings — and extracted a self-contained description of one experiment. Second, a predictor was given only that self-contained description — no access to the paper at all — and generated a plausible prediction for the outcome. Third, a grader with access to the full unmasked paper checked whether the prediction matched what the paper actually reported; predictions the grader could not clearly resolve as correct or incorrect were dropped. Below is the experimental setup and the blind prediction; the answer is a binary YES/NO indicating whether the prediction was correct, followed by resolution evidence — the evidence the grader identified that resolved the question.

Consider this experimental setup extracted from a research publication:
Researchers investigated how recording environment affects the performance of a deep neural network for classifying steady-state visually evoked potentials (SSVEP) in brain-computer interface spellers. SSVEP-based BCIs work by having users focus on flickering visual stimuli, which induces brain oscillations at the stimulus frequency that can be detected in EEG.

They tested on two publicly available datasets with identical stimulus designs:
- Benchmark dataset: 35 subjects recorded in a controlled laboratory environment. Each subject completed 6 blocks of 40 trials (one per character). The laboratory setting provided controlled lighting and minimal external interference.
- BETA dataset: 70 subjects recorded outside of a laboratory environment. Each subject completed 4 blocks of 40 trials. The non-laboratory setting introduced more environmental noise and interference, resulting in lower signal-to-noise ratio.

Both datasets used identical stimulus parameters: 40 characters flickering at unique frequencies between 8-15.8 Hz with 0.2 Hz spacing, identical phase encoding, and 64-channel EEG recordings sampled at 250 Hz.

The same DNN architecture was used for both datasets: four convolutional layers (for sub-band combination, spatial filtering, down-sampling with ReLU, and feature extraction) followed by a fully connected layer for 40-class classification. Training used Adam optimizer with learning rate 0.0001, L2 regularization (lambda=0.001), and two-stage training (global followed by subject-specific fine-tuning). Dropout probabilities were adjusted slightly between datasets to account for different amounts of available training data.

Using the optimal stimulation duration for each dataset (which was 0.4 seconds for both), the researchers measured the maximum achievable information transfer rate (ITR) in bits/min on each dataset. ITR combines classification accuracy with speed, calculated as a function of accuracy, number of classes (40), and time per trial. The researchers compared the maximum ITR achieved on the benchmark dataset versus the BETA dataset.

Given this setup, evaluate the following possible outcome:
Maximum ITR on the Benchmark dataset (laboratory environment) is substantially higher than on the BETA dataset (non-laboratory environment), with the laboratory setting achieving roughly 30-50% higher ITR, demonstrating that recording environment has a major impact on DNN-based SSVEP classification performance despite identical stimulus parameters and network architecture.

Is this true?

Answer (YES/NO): YES